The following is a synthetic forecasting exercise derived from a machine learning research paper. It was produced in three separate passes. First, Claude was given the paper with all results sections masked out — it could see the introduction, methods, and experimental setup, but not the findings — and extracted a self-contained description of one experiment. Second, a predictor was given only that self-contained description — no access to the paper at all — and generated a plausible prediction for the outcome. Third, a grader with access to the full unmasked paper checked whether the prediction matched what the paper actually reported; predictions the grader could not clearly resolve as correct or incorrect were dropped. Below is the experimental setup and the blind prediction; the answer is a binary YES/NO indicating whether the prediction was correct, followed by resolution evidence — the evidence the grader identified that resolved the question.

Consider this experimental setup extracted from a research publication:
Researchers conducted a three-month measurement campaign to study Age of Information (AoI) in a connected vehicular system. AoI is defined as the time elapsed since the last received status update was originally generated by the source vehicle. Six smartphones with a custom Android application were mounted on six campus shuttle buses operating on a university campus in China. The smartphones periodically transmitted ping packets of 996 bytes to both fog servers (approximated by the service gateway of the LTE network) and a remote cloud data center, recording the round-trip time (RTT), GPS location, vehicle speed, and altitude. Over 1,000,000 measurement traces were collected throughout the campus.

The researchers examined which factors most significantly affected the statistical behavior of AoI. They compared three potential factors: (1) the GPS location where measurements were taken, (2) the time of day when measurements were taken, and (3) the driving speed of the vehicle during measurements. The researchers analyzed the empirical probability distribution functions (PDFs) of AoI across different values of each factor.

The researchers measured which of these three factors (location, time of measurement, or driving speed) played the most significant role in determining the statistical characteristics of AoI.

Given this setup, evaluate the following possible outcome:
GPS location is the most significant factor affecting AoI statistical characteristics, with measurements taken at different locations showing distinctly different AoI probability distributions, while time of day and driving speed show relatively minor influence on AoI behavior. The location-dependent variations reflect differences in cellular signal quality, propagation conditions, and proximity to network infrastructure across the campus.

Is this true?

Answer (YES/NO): YES